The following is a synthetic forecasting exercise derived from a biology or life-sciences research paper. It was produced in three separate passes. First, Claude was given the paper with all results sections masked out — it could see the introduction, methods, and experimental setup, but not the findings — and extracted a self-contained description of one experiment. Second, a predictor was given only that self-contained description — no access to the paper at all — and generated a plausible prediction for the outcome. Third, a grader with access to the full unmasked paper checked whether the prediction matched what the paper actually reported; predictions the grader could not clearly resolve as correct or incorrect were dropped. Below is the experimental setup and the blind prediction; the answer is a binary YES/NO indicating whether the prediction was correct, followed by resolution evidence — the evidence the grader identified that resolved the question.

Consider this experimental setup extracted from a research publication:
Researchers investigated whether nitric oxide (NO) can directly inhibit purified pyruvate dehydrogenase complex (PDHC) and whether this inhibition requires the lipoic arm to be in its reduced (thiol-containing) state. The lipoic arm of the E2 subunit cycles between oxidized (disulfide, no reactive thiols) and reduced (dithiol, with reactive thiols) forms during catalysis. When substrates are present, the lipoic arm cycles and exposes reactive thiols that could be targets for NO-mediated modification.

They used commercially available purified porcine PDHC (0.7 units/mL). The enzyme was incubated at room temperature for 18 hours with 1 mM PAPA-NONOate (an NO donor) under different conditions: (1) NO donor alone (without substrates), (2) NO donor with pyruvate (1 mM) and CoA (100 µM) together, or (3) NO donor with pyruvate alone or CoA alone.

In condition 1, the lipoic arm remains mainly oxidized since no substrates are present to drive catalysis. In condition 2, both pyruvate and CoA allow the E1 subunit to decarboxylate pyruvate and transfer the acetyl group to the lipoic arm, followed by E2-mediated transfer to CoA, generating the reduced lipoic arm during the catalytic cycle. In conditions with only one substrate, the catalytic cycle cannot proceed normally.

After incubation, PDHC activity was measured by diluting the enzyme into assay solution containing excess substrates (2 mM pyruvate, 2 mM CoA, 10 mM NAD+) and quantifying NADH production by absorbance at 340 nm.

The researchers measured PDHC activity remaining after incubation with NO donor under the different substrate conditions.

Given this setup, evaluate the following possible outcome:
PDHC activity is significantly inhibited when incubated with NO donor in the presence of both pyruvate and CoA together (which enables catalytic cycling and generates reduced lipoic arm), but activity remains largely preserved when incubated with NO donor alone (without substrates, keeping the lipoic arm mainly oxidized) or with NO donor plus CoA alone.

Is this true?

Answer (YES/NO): YES